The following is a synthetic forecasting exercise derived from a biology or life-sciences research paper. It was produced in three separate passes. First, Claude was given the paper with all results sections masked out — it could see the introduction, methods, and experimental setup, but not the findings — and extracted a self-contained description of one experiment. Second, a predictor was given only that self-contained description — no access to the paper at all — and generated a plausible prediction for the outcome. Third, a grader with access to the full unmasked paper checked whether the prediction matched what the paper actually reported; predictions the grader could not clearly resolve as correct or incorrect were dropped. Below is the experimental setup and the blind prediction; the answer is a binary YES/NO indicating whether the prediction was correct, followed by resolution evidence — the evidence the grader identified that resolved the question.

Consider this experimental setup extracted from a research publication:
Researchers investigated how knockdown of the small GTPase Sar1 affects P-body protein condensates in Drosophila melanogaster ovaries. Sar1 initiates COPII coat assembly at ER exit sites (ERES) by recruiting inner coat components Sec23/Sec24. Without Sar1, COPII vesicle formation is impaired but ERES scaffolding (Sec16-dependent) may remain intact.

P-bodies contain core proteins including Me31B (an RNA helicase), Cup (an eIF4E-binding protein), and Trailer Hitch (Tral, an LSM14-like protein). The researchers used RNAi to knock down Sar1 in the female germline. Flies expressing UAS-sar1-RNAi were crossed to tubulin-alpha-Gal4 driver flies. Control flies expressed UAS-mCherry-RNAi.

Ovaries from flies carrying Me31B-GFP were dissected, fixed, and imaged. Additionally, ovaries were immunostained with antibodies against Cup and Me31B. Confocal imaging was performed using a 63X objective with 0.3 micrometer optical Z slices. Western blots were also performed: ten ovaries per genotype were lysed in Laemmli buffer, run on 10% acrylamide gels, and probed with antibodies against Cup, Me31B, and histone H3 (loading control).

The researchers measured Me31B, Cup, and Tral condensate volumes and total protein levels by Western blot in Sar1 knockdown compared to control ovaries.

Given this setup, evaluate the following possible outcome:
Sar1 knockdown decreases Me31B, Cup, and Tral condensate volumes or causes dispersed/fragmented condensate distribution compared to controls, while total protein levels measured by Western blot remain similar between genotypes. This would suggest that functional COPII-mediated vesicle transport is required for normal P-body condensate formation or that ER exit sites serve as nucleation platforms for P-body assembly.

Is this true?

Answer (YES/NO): YES